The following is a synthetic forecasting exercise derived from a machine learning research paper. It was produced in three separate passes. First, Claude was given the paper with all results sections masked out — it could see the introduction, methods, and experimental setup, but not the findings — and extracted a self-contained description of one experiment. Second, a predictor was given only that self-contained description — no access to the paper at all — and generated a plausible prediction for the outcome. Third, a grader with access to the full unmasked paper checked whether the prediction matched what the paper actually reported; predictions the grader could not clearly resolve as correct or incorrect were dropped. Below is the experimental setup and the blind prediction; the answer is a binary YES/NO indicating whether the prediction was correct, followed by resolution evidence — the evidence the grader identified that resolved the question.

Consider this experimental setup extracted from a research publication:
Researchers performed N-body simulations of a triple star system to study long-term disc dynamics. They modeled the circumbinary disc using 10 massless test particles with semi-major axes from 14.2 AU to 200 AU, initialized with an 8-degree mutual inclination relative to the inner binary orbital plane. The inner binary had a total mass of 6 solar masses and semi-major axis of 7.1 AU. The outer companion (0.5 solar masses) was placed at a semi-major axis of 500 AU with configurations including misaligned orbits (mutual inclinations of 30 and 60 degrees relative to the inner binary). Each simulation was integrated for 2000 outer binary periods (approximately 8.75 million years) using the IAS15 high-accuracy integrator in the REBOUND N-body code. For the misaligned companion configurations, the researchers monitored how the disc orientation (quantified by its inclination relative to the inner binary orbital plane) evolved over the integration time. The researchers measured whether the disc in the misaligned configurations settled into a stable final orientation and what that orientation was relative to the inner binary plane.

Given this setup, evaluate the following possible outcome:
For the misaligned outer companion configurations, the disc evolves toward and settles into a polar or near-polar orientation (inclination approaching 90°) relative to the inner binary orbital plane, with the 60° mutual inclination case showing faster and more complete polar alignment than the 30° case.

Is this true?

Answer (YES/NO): NO